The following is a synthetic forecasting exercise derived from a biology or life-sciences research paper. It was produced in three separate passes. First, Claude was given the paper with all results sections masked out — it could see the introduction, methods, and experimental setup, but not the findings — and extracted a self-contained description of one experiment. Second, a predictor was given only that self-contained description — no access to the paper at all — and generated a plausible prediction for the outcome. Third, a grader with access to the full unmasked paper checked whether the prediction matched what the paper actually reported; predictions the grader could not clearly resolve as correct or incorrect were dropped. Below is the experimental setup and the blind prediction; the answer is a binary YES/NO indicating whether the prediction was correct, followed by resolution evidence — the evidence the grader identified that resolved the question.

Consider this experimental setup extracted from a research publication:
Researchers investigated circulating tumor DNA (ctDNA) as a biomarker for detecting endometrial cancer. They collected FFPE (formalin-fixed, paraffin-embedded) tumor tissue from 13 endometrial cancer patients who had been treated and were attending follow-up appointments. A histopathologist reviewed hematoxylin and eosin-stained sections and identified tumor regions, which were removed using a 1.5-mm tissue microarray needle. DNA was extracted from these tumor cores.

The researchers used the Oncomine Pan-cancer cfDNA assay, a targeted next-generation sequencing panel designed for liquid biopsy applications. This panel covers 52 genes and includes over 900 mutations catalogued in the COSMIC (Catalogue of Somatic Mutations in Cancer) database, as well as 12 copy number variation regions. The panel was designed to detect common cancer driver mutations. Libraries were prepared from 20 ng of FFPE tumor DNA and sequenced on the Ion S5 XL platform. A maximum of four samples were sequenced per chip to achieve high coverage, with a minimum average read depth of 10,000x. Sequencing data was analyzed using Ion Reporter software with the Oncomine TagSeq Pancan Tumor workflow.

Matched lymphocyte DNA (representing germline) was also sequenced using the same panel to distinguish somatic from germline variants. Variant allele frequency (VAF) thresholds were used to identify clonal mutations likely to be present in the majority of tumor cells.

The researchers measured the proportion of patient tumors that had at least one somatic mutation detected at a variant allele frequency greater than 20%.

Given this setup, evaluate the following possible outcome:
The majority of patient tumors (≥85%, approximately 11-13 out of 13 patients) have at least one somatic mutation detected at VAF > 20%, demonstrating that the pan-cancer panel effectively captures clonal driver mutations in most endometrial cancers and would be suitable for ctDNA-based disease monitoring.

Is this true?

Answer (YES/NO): NO